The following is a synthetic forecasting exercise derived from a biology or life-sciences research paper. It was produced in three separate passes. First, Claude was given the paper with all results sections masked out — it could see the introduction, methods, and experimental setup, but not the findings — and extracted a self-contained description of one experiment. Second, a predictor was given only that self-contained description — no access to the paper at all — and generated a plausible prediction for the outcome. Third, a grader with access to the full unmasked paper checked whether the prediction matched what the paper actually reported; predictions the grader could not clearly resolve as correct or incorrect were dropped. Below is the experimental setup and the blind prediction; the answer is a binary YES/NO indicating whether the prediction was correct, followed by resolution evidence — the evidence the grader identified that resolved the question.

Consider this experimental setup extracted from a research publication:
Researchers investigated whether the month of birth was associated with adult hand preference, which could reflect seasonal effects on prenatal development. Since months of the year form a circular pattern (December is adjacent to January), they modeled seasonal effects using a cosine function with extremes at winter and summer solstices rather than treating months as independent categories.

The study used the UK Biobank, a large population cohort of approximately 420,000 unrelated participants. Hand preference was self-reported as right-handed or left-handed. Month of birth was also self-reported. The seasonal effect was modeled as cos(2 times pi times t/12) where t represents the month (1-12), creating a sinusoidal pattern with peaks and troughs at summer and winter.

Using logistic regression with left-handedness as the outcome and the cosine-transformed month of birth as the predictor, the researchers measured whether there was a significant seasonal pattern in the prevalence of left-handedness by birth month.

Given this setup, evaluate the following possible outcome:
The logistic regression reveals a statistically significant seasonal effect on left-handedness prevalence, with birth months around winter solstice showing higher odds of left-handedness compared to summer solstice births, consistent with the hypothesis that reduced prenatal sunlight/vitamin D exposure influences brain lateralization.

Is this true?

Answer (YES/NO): NO